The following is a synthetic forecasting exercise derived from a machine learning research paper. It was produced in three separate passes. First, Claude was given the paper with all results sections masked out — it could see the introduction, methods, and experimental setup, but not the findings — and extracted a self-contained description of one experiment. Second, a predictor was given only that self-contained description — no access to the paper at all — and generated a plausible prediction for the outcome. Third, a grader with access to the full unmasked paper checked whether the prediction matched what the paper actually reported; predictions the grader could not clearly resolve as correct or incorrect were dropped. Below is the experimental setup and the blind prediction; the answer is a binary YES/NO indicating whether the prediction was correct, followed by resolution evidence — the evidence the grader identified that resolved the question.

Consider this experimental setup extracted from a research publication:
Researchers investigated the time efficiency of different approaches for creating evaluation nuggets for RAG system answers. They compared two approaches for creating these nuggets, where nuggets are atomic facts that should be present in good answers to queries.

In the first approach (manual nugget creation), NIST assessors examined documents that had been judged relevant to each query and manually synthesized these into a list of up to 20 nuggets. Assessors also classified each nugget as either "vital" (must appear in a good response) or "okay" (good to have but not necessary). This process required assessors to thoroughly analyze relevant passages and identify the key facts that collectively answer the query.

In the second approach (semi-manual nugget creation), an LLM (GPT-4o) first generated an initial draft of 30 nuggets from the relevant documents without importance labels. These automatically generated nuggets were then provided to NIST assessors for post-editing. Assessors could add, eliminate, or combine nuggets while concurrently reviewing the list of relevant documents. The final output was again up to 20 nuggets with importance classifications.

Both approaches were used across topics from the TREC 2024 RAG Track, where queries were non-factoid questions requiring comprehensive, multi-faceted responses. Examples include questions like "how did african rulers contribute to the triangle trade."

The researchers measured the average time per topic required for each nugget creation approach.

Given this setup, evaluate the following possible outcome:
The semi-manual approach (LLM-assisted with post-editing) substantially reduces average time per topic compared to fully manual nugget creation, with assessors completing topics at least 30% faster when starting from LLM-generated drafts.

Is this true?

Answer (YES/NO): YES